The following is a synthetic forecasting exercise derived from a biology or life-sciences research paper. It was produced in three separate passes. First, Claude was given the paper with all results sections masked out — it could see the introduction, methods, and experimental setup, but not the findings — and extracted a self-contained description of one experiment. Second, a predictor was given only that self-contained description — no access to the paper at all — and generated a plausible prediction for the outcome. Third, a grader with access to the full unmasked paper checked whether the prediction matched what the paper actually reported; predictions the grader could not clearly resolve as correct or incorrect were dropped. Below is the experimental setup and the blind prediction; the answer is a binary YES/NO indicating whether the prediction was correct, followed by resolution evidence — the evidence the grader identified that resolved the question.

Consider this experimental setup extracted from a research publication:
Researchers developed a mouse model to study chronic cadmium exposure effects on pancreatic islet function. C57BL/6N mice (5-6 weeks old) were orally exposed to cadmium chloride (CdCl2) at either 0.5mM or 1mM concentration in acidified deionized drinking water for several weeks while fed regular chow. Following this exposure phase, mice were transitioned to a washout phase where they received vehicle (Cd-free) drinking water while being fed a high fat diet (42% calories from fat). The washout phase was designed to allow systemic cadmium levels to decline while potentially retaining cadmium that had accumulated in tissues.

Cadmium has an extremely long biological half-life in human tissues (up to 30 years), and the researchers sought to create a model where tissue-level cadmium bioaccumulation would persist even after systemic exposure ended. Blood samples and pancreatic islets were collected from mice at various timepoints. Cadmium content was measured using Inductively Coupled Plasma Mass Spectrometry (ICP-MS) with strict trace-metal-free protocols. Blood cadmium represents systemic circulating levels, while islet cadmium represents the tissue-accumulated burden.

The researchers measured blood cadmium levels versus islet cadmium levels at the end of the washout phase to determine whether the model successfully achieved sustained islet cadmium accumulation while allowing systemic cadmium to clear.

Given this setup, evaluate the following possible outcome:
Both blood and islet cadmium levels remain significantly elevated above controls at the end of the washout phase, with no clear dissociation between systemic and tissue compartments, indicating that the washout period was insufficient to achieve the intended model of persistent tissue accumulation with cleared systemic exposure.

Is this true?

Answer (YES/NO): NO